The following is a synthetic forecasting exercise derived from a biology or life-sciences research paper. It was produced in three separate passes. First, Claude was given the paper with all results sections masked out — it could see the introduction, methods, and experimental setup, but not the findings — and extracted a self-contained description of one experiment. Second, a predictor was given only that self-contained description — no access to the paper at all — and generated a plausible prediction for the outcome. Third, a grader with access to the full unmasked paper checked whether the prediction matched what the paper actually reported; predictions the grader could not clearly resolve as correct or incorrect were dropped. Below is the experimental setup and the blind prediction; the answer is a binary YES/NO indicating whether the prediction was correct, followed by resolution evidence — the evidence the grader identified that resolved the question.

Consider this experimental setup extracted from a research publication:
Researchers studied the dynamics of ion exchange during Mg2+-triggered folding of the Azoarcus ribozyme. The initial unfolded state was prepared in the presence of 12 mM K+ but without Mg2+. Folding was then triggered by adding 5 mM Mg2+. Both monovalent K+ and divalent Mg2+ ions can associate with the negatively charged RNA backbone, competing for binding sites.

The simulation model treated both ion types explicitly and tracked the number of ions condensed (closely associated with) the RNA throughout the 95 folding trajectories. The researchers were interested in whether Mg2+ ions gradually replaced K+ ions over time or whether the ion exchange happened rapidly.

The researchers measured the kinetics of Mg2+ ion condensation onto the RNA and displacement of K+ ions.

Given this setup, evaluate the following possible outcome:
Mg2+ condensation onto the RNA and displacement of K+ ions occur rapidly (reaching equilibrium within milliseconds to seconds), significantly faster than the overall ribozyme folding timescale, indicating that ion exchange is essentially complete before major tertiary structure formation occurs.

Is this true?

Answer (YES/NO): YES